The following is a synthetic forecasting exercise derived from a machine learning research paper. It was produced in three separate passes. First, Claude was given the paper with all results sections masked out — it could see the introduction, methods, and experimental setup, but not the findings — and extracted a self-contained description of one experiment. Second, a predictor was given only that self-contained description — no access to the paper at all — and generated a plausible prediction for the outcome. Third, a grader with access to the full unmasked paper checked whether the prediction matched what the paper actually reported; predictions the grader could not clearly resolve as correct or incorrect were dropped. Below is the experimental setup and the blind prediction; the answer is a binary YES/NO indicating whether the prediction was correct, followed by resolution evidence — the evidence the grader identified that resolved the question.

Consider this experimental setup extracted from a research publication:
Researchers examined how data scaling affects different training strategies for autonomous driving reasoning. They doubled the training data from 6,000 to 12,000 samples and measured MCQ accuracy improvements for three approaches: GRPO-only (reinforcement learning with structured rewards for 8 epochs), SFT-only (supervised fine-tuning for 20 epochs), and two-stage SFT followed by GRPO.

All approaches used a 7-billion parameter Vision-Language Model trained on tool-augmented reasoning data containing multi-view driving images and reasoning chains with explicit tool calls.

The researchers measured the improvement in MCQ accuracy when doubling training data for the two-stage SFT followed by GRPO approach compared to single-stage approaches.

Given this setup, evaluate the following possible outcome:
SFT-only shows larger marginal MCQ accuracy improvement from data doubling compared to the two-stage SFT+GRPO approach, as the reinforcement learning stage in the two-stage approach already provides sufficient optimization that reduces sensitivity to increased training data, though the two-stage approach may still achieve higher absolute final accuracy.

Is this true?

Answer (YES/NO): NO